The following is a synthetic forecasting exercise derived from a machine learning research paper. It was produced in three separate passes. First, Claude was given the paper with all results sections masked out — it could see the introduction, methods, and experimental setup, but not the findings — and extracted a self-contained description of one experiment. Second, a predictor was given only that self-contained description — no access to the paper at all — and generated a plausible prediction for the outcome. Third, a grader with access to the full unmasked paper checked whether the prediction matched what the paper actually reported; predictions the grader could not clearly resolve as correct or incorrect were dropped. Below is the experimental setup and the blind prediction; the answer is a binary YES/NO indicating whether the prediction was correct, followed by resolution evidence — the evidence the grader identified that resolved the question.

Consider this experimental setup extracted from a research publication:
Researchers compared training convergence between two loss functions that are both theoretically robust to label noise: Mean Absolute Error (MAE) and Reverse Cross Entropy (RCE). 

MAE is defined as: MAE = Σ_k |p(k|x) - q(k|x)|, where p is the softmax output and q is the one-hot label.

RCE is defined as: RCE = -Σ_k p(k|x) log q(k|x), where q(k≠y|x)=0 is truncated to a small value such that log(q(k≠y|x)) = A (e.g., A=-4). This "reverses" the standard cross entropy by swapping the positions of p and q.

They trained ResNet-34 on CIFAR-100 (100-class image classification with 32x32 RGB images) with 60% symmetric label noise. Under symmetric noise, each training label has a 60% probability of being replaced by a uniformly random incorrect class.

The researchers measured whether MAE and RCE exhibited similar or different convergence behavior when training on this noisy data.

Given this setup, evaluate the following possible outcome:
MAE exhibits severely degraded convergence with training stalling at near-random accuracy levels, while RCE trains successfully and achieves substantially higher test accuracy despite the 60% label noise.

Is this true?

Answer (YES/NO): NO